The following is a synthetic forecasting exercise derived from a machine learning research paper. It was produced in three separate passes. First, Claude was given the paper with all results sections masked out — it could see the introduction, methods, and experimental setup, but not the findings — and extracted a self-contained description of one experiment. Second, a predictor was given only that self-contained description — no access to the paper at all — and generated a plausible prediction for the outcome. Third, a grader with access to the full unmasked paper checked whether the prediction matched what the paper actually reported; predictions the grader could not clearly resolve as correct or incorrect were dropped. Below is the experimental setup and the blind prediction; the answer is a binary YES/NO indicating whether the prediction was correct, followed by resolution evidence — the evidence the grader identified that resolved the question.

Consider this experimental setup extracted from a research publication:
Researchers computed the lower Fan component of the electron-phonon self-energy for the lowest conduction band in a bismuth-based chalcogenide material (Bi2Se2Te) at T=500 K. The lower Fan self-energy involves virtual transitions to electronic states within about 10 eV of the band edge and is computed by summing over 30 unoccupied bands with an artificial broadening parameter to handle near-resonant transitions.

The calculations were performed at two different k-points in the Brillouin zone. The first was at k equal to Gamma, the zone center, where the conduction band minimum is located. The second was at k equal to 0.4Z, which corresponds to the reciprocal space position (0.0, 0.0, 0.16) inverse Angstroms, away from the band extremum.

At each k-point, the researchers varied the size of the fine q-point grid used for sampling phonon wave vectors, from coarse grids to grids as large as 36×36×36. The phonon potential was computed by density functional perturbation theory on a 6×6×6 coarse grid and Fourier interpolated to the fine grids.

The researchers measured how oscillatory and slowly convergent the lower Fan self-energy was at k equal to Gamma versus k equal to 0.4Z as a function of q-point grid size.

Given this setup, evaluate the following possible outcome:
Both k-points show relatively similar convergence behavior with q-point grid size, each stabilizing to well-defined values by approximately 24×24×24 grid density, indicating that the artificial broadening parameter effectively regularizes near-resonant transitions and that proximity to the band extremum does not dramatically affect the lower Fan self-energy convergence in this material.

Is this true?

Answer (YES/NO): NO